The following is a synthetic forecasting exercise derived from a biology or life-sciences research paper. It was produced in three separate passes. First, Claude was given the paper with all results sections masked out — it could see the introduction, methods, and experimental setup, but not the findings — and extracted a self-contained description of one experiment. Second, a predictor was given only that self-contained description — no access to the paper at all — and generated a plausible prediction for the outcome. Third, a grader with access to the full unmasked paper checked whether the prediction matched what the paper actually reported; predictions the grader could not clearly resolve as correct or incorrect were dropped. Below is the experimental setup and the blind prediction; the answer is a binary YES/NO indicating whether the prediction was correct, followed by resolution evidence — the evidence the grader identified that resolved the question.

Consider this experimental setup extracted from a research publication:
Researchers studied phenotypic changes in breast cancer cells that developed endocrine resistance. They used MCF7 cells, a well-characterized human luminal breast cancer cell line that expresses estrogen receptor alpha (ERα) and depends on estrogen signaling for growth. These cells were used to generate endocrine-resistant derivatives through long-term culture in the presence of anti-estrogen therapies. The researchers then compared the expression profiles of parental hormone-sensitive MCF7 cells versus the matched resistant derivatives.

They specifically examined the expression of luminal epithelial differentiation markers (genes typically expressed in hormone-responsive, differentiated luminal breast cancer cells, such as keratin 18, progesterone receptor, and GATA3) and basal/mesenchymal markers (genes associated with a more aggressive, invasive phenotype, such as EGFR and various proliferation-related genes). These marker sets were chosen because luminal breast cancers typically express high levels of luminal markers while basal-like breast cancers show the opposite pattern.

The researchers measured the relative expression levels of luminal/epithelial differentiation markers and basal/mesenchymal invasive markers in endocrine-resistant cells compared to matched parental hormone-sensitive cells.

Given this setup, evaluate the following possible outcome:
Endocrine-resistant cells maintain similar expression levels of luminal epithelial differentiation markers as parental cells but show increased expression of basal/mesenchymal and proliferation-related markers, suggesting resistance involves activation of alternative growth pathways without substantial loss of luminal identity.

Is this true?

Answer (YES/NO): NO